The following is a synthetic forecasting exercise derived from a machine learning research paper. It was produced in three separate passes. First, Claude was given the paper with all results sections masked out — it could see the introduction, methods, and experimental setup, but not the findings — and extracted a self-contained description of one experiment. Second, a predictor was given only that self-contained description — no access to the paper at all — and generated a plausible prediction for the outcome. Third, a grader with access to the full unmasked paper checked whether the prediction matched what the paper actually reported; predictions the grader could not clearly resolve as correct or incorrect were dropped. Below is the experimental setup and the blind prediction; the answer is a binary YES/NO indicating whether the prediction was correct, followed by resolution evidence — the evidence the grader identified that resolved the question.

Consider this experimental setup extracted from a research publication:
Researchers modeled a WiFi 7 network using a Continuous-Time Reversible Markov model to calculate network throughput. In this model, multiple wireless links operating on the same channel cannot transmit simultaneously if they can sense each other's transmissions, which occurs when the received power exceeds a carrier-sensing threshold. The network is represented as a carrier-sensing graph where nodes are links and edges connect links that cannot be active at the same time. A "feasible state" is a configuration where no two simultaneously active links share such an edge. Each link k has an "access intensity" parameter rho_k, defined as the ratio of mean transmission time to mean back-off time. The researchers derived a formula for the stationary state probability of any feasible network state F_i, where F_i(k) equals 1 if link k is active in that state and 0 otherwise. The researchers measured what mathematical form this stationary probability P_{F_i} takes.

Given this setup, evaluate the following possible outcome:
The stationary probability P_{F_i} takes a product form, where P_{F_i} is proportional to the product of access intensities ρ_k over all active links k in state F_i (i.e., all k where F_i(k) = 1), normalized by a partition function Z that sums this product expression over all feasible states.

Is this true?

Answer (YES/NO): YES